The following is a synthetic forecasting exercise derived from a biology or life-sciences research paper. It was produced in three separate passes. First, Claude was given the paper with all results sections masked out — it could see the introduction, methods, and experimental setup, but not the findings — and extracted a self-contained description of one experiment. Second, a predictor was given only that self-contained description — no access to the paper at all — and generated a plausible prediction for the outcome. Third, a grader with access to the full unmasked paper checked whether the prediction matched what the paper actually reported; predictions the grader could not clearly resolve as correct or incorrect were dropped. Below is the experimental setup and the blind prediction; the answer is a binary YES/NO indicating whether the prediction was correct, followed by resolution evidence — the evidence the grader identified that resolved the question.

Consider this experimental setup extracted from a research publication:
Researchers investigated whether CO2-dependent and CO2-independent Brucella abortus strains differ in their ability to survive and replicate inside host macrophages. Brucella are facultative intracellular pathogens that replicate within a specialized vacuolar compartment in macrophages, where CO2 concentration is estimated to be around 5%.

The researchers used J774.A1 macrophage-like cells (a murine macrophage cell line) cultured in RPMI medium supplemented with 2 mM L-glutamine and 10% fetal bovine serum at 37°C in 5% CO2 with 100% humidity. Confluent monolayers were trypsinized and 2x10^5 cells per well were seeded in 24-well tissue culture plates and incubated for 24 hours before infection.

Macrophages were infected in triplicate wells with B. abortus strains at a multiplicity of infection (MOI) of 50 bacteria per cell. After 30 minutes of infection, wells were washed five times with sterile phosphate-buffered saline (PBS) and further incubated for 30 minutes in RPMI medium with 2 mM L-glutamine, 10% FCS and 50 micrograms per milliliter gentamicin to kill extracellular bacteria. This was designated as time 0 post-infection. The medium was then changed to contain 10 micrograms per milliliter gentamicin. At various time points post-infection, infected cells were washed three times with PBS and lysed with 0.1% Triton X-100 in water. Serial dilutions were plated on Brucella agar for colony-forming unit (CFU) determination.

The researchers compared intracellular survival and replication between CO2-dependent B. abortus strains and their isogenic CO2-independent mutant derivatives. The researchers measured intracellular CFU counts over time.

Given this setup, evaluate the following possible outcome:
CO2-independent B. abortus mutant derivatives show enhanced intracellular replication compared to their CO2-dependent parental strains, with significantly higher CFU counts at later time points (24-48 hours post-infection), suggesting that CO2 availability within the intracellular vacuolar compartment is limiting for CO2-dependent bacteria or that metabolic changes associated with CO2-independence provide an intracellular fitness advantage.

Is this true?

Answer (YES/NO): NO